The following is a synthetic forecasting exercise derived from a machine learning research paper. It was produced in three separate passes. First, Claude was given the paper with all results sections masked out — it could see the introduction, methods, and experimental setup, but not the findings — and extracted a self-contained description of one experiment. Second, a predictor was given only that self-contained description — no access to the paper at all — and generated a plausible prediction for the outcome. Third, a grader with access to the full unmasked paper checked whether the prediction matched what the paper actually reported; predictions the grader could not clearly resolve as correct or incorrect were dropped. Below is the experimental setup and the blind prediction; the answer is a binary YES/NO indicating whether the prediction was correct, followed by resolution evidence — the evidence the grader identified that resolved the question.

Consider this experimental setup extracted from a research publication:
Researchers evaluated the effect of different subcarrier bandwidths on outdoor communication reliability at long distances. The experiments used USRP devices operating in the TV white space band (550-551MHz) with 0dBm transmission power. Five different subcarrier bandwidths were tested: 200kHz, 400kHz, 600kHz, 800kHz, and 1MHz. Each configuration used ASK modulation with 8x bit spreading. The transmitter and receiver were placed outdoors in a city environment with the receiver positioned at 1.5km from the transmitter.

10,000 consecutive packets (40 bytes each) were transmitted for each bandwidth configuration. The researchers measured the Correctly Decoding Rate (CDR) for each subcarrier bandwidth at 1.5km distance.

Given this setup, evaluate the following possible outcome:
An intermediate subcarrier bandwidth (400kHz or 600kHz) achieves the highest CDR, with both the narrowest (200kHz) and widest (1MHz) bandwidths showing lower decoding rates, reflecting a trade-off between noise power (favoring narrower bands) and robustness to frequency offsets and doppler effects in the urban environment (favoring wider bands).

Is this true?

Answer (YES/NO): NO